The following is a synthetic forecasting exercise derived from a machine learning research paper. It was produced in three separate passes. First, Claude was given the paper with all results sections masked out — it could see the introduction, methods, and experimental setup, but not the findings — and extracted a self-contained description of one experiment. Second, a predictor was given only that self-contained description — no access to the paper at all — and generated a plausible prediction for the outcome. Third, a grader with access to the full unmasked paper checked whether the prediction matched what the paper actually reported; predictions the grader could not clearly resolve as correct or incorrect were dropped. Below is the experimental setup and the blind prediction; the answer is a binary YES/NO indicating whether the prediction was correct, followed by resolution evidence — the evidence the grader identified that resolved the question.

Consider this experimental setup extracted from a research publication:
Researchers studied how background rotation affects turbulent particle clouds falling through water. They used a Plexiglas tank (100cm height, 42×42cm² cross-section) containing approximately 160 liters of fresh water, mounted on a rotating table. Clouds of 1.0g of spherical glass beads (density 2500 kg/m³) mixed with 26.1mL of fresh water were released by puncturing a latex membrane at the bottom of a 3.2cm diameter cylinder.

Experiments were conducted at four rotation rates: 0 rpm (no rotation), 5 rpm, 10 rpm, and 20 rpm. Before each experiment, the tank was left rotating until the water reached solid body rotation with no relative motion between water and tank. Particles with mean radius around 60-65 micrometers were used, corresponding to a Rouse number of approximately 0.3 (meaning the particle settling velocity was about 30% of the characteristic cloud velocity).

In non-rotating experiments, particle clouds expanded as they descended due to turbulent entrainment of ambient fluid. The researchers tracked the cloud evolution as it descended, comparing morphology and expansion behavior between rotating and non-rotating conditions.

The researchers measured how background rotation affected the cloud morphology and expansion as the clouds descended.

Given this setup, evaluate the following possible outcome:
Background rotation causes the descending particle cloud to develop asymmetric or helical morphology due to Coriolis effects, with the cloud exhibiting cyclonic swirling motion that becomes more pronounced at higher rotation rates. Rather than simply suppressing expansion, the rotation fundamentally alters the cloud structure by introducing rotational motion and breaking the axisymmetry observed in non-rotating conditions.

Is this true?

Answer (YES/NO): NO